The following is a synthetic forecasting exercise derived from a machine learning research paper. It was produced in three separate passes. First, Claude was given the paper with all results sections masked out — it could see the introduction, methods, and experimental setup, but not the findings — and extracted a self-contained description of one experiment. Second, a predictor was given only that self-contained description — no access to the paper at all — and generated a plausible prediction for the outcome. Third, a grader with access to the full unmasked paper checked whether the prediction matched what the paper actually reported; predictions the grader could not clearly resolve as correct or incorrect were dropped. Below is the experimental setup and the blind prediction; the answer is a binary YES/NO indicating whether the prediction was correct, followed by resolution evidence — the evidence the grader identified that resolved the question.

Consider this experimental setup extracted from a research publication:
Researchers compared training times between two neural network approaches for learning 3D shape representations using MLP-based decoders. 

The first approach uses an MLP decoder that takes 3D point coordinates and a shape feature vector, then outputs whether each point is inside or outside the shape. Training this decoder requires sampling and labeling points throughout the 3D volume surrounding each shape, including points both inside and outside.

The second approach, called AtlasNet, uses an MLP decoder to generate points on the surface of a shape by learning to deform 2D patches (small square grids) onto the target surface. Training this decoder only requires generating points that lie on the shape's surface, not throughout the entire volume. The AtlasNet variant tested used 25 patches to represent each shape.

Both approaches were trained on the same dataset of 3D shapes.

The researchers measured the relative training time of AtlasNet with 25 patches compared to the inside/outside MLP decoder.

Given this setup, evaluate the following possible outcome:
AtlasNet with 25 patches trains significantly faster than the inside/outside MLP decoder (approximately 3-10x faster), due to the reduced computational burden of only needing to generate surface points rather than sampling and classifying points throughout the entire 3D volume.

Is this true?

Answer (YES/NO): YES